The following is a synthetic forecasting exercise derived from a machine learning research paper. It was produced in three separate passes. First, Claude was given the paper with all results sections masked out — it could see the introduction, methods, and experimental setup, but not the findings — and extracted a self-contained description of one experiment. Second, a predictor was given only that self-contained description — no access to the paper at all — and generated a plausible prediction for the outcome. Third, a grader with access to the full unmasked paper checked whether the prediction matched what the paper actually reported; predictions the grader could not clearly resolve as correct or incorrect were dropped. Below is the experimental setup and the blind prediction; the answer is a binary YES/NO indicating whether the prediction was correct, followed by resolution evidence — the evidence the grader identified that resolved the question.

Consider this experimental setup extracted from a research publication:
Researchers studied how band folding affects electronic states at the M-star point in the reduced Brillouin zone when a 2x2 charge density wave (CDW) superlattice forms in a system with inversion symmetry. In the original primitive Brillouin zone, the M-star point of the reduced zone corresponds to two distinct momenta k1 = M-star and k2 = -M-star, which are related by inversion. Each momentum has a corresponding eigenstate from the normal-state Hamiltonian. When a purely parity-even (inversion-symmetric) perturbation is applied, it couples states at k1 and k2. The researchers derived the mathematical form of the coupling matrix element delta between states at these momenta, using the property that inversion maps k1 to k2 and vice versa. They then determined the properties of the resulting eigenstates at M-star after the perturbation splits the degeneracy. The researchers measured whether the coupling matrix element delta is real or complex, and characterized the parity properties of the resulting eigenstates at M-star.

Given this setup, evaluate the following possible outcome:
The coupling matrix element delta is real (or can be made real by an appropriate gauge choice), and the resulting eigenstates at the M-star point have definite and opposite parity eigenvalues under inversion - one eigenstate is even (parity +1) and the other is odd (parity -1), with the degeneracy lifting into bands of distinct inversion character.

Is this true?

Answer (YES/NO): YES